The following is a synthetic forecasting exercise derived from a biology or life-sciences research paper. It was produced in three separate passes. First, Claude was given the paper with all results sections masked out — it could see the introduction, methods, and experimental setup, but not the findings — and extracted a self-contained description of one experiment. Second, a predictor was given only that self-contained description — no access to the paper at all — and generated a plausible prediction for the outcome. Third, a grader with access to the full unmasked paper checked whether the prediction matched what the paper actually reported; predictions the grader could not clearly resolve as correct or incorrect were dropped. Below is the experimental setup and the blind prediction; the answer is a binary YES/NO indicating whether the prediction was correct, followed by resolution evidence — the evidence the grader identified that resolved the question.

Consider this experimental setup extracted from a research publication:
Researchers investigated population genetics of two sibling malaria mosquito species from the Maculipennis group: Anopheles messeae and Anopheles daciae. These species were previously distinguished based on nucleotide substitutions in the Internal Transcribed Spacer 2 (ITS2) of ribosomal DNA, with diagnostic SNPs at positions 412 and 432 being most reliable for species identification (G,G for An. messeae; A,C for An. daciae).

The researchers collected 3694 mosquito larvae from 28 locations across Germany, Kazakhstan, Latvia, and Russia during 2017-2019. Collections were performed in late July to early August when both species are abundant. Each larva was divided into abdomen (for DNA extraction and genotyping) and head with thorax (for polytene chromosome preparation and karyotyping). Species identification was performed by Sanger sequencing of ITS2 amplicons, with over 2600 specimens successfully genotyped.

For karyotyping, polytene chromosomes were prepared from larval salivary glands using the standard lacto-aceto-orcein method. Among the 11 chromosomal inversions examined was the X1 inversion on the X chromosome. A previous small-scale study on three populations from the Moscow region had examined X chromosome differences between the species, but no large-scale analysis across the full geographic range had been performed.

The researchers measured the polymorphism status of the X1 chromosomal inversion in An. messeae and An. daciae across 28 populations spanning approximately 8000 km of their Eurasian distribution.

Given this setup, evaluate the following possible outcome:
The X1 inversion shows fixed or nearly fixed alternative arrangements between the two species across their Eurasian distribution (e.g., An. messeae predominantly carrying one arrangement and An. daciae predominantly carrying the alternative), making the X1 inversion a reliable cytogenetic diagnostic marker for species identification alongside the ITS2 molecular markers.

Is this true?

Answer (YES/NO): NO